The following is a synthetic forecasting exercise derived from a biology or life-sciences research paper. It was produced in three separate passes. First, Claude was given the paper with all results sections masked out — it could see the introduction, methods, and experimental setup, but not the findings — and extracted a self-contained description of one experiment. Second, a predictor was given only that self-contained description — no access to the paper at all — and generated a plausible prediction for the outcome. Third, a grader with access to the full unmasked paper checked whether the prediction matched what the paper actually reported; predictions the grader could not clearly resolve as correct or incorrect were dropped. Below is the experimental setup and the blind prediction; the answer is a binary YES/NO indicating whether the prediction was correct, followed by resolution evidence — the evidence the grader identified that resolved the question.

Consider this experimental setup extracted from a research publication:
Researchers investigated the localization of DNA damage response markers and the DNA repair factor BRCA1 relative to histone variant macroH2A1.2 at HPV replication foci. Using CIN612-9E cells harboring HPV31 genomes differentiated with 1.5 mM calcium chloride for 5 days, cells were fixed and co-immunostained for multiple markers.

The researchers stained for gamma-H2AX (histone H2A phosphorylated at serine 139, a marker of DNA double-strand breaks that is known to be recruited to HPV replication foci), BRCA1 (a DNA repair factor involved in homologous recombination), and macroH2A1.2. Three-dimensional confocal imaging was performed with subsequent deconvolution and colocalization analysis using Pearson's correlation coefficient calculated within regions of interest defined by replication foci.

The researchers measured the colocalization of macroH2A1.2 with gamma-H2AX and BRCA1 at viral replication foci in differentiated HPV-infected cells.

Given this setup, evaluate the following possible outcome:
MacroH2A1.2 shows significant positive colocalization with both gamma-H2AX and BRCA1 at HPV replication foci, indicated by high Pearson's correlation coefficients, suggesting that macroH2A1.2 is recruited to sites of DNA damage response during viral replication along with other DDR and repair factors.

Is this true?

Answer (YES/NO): NO